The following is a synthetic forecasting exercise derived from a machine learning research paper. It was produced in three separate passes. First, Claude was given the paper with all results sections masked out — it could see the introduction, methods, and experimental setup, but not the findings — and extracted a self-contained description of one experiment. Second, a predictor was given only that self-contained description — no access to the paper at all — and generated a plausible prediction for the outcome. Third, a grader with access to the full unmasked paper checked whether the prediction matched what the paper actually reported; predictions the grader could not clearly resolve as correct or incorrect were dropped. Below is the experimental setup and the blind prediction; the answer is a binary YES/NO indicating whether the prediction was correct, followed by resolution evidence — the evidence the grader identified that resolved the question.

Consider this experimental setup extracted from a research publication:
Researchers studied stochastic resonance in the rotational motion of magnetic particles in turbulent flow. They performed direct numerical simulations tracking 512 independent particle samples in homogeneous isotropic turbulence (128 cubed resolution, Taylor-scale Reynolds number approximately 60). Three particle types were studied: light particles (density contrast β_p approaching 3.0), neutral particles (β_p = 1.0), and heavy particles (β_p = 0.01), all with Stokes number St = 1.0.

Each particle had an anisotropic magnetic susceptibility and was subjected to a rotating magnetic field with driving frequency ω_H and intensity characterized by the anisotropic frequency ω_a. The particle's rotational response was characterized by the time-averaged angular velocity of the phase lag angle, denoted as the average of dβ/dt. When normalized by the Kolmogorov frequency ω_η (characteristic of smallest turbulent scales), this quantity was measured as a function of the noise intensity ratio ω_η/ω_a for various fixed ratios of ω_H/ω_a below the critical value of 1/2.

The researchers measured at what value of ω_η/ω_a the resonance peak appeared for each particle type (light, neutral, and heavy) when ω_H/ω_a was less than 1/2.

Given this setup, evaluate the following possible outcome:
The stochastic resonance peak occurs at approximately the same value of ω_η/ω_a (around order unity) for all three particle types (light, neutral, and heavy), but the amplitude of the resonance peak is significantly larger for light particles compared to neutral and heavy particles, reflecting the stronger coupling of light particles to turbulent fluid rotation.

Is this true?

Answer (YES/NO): NO